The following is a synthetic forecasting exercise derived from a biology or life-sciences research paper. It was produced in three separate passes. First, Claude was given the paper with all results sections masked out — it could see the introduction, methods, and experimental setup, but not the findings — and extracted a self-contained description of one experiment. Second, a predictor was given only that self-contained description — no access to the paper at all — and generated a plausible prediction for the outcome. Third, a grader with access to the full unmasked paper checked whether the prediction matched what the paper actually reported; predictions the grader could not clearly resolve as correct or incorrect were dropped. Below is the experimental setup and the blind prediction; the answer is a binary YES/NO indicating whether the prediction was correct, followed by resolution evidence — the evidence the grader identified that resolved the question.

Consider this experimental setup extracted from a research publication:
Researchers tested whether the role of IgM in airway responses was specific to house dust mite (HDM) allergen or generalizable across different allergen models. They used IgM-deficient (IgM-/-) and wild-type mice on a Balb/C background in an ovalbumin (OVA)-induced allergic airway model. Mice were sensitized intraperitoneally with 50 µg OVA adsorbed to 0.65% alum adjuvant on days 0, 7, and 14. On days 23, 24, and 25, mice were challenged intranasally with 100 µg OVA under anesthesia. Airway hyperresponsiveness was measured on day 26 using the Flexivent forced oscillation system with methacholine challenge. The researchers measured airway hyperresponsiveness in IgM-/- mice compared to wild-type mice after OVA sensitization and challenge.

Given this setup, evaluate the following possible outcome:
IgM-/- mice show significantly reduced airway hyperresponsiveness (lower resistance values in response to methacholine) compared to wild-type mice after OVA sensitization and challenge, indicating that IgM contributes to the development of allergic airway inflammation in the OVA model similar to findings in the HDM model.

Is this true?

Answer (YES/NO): NO